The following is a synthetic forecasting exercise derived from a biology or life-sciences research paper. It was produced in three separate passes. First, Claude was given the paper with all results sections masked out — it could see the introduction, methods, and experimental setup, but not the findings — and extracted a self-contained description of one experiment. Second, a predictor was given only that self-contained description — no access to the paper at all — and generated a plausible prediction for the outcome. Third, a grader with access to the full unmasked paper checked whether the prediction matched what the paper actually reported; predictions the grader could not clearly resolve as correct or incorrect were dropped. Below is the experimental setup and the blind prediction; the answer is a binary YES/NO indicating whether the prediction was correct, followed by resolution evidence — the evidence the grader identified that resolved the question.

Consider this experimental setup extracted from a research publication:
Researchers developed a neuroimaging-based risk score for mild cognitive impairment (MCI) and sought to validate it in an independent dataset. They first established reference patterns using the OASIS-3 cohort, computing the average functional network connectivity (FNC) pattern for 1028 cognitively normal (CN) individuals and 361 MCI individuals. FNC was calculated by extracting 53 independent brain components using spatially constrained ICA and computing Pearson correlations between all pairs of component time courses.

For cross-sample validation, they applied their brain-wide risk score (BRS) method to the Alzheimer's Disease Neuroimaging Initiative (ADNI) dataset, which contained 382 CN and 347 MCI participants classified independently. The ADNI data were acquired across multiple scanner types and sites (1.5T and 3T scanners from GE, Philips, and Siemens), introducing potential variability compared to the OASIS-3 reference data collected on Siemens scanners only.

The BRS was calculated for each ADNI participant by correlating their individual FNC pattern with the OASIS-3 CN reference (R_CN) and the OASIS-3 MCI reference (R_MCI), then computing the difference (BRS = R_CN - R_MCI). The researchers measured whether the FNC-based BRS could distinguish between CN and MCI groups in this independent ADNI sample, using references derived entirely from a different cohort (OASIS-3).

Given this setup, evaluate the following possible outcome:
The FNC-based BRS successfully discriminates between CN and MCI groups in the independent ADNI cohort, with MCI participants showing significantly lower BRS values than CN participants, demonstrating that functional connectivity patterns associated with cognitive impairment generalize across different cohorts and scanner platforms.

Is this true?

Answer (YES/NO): YES